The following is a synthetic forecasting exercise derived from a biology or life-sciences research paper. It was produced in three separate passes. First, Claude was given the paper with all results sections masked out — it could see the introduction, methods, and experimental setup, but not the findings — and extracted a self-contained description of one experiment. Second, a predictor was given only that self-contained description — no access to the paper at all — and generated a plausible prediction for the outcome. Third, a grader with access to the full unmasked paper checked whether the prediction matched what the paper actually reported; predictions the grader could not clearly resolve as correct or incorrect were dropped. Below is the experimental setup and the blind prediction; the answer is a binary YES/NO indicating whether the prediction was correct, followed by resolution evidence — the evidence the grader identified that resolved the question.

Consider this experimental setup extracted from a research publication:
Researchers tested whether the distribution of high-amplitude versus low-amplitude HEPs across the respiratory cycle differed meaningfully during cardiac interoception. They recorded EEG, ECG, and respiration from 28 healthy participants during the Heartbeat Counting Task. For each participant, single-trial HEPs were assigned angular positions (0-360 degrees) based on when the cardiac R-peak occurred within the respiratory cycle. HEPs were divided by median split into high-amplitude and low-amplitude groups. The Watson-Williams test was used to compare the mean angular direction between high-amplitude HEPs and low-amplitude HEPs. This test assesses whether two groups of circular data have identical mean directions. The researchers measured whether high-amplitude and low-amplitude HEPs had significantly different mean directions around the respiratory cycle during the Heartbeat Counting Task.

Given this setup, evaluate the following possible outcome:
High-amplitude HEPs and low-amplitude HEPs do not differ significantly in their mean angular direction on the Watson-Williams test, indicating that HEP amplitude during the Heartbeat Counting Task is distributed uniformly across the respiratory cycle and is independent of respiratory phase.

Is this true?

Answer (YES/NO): NO